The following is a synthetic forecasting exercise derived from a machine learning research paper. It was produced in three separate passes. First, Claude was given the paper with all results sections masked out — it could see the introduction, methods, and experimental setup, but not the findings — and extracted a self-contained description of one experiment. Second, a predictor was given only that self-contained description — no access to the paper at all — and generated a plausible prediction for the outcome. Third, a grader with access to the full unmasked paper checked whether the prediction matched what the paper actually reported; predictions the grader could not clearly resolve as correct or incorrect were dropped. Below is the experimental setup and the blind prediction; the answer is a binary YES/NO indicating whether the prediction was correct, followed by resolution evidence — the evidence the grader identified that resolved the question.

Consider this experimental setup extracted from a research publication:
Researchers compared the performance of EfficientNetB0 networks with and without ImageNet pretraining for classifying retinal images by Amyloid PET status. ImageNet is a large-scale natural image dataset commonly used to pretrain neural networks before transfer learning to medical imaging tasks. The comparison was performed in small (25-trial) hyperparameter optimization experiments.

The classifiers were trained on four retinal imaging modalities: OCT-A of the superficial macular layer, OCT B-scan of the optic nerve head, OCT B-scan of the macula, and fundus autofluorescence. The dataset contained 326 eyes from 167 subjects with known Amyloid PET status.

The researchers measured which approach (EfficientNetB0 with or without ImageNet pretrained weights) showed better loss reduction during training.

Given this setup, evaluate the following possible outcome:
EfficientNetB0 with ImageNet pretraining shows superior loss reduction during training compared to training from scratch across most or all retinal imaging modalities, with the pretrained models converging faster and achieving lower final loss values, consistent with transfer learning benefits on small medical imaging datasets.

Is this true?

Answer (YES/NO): NO